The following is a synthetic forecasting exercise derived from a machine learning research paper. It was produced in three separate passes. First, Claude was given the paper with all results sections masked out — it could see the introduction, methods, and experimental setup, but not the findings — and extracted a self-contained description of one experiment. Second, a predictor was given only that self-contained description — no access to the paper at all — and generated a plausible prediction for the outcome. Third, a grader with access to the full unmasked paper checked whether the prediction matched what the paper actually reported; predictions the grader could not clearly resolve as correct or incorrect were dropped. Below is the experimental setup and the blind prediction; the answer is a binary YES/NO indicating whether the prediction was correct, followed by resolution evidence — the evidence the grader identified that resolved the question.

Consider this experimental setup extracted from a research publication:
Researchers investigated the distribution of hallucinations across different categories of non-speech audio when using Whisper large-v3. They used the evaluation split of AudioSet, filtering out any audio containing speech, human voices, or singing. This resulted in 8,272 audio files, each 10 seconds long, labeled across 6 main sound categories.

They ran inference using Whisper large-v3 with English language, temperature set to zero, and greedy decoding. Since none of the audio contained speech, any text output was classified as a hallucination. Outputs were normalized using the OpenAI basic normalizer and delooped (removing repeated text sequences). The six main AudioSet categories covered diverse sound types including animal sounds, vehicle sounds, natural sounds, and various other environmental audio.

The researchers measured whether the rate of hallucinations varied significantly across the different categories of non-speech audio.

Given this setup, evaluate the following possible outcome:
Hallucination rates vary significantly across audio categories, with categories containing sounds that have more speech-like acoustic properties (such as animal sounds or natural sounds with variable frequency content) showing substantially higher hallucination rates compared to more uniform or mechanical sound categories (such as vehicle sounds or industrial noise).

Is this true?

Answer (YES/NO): NO